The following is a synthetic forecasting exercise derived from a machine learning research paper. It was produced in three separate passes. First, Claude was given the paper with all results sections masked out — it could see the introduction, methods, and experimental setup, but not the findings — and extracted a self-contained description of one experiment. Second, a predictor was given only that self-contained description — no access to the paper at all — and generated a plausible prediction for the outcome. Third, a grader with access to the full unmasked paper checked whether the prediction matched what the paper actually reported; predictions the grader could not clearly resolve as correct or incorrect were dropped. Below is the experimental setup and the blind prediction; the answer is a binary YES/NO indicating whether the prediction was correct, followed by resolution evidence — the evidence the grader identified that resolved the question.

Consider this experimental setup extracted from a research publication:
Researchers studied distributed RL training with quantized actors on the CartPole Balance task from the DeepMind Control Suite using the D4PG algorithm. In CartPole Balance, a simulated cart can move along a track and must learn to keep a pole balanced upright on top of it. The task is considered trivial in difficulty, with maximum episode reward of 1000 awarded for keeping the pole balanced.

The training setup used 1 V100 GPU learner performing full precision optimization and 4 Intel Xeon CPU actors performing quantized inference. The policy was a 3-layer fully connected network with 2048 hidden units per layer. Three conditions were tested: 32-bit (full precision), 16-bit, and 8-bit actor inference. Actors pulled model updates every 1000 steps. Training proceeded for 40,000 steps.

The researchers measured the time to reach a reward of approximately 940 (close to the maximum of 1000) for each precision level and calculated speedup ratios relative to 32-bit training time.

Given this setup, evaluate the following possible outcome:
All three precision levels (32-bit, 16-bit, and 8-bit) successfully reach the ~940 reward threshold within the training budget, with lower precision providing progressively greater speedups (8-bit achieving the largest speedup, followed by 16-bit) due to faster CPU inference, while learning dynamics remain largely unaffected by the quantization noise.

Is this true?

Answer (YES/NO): YES